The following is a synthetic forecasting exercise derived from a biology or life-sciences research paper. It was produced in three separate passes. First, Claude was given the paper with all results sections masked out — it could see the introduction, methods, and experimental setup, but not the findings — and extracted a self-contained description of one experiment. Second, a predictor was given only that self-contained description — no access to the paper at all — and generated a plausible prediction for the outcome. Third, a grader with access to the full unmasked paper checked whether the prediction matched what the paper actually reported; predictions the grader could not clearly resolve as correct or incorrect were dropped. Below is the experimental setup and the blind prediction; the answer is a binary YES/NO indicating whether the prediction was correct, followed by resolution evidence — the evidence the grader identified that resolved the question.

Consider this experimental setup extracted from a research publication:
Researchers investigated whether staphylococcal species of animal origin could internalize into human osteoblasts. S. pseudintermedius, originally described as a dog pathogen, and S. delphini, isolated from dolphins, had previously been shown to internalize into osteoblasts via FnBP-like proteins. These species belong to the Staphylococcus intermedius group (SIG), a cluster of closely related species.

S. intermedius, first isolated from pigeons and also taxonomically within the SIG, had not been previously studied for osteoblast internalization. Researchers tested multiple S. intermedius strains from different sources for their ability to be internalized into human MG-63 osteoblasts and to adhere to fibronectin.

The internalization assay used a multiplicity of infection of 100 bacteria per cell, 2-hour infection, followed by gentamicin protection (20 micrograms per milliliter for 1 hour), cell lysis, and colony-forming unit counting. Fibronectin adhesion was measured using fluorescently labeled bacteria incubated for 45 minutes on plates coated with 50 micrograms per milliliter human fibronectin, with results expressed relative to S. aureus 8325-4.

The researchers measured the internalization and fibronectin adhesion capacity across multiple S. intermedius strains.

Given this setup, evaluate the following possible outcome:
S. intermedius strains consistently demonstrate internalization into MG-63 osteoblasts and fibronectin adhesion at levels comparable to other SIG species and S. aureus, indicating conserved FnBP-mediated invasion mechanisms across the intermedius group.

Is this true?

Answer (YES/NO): NO